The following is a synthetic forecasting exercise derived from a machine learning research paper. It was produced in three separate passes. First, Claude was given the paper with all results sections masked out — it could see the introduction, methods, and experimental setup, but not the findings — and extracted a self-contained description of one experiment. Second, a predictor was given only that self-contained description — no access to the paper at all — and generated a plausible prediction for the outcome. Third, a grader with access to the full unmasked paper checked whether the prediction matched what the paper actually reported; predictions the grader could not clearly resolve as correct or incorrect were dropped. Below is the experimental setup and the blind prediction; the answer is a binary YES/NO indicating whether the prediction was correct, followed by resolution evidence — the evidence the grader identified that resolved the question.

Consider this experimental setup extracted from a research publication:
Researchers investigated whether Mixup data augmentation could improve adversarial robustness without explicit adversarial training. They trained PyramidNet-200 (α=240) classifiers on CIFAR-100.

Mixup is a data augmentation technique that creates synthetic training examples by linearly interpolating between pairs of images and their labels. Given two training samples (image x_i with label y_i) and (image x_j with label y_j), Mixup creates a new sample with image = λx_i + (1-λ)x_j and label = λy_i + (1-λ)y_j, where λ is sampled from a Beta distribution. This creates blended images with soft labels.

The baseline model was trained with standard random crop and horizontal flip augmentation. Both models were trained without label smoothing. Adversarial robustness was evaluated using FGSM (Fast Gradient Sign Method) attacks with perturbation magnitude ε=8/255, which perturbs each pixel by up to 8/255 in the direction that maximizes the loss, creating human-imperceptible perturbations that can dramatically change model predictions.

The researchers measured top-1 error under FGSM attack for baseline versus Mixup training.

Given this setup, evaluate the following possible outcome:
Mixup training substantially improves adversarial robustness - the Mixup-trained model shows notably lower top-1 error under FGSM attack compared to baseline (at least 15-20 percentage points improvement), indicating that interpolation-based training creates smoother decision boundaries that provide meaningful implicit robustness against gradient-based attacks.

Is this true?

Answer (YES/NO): YES